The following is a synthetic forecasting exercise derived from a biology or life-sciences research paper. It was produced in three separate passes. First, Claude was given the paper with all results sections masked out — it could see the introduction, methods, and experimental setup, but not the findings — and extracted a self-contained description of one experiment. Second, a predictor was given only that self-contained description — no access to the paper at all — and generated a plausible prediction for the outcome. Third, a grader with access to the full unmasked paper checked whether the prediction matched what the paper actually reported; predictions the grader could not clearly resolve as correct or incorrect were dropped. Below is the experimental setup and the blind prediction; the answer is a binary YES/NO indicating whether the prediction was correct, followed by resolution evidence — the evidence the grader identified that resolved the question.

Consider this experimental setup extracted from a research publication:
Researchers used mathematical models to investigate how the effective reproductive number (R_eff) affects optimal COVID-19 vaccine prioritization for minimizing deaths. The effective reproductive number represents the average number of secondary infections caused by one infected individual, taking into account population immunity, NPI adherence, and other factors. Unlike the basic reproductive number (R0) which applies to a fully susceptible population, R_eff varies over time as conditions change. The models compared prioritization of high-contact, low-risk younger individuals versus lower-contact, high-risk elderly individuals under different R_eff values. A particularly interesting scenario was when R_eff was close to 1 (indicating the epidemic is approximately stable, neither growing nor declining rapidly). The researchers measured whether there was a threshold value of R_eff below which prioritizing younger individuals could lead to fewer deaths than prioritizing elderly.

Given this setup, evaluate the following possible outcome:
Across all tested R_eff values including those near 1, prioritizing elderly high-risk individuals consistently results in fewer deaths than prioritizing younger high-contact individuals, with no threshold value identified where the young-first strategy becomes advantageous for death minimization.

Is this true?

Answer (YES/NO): NO